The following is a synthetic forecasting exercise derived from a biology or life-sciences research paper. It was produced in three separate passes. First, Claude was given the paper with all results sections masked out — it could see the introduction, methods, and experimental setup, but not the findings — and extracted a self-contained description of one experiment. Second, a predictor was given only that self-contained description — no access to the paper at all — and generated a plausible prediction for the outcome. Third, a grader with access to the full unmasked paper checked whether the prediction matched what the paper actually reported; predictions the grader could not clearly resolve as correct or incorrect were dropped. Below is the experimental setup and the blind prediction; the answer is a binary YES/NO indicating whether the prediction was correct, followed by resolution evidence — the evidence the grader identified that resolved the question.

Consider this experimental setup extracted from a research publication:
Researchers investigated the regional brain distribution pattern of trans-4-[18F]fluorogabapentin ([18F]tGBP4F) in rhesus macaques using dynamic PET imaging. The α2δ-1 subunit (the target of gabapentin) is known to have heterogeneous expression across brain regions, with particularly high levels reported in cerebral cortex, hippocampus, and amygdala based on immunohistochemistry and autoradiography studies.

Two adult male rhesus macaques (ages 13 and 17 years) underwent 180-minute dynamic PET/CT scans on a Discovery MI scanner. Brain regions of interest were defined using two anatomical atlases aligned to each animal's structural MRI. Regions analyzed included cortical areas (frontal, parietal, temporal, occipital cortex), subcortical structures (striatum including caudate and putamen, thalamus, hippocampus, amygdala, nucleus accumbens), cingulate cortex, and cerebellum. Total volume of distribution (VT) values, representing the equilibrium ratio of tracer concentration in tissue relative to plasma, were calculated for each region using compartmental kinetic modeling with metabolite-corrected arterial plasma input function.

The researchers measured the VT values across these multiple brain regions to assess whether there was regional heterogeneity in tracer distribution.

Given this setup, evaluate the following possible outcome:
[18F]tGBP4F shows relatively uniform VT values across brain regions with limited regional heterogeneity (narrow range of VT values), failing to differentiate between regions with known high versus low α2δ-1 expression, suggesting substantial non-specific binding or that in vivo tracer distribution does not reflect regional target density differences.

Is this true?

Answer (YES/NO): YES